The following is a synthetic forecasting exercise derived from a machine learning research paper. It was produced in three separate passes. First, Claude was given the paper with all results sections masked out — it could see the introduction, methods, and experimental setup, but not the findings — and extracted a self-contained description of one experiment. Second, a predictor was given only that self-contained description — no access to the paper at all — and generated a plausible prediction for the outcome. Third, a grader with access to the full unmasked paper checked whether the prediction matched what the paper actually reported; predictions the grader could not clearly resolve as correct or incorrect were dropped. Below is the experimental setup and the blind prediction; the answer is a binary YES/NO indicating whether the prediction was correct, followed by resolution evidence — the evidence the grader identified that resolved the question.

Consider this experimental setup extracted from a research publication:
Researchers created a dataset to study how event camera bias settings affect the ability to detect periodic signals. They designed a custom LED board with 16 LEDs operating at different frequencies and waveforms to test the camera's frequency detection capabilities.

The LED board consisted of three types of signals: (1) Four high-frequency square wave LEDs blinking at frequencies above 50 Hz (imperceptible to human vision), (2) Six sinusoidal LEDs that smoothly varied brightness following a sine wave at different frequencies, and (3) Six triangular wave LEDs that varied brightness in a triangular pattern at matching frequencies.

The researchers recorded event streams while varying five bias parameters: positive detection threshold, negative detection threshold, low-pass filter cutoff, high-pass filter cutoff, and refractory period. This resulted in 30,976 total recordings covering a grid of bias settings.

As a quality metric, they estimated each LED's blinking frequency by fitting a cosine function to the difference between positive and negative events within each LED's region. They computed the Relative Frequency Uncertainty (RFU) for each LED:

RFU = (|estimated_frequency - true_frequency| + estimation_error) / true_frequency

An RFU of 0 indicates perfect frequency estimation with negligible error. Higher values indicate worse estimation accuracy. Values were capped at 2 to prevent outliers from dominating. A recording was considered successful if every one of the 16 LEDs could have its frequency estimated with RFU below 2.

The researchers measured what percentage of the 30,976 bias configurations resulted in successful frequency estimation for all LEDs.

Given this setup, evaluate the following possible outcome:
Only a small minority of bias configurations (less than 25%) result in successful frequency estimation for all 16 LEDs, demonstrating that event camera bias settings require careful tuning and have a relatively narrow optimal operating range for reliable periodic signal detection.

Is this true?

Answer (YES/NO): NO